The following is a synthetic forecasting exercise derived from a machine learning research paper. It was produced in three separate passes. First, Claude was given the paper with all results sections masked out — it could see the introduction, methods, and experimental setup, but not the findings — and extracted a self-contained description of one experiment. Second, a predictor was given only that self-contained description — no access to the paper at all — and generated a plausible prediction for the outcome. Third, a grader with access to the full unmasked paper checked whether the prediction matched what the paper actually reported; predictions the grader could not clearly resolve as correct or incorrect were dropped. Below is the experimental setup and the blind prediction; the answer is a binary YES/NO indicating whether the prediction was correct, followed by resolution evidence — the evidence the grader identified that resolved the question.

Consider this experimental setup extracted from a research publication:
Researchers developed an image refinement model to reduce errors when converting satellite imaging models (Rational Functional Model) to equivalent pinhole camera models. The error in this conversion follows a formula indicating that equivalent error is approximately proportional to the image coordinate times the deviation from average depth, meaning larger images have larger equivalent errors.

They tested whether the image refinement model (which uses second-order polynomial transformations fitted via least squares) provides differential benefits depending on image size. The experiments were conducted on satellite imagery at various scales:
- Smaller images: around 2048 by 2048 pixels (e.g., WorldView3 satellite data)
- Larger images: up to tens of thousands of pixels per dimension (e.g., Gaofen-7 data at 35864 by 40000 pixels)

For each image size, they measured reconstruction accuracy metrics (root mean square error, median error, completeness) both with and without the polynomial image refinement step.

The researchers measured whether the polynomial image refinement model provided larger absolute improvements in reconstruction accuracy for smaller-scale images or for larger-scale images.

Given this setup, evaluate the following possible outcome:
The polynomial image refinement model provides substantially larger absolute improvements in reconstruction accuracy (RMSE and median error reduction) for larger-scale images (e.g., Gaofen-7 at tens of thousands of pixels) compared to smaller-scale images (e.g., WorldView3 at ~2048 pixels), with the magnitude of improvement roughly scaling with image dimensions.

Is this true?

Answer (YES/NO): YES